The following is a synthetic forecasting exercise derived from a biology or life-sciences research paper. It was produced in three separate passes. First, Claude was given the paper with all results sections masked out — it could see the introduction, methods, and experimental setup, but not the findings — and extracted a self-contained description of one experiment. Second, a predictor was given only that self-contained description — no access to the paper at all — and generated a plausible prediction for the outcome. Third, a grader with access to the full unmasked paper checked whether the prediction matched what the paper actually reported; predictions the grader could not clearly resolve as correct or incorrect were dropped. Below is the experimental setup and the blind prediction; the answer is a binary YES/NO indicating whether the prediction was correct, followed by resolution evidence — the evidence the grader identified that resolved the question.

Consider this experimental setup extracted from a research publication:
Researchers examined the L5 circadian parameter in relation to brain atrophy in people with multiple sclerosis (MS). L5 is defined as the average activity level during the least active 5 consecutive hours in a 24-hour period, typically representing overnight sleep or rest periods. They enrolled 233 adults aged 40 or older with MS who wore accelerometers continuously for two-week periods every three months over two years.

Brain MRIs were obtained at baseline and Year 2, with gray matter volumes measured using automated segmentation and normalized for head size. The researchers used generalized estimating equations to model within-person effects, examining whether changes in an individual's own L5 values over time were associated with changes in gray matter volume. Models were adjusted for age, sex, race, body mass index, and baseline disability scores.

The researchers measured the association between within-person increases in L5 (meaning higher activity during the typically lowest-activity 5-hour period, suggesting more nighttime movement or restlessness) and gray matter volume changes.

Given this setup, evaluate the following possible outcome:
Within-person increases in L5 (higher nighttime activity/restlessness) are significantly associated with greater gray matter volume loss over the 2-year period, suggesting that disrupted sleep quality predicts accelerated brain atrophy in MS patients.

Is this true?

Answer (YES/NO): YES